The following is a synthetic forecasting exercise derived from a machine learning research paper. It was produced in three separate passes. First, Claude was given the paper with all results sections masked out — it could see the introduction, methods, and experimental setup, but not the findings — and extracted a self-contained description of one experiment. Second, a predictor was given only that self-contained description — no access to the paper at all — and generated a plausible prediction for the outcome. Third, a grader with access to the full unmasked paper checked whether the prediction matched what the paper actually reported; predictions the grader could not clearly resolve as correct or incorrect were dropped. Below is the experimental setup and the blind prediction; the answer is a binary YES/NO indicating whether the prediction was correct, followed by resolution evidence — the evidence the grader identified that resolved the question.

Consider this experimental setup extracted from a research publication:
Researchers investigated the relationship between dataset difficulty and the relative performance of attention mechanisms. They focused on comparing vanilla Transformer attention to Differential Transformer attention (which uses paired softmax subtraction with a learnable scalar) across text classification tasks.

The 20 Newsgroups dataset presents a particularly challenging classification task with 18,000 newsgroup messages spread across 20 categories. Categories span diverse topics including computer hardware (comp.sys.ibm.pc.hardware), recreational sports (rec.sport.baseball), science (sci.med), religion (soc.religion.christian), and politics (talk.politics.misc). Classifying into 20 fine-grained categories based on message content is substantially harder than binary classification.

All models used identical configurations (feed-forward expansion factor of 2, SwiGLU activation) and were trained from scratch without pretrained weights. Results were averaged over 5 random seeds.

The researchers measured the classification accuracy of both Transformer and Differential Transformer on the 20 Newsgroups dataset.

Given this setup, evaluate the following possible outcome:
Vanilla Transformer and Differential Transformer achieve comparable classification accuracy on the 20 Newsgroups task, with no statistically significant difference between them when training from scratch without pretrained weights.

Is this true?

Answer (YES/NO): NO